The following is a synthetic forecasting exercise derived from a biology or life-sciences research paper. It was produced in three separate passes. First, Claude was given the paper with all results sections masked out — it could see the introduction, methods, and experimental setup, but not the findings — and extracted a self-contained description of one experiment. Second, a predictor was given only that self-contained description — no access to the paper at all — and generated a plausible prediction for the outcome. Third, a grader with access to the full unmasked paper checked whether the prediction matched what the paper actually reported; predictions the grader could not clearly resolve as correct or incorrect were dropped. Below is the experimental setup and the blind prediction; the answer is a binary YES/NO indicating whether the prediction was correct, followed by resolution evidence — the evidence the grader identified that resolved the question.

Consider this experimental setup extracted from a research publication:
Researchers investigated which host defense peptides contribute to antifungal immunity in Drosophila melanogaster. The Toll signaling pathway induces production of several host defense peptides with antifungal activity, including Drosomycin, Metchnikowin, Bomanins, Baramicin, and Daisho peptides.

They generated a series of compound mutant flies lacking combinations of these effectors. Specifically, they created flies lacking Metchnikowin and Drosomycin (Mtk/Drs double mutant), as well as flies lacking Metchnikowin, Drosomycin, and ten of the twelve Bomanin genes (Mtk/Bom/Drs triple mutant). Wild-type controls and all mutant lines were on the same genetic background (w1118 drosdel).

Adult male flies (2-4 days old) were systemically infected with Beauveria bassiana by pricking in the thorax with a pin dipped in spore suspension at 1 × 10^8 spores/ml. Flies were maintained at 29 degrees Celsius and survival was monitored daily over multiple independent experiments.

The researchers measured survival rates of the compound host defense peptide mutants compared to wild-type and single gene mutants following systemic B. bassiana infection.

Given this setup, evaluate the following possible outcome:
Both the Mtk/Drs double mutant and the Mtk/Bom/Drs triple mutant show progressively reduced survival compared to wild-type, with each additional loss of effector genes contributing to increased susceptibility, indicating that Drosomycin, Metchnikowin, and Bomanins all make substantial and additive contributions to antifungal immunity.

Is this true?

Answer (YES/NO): NO